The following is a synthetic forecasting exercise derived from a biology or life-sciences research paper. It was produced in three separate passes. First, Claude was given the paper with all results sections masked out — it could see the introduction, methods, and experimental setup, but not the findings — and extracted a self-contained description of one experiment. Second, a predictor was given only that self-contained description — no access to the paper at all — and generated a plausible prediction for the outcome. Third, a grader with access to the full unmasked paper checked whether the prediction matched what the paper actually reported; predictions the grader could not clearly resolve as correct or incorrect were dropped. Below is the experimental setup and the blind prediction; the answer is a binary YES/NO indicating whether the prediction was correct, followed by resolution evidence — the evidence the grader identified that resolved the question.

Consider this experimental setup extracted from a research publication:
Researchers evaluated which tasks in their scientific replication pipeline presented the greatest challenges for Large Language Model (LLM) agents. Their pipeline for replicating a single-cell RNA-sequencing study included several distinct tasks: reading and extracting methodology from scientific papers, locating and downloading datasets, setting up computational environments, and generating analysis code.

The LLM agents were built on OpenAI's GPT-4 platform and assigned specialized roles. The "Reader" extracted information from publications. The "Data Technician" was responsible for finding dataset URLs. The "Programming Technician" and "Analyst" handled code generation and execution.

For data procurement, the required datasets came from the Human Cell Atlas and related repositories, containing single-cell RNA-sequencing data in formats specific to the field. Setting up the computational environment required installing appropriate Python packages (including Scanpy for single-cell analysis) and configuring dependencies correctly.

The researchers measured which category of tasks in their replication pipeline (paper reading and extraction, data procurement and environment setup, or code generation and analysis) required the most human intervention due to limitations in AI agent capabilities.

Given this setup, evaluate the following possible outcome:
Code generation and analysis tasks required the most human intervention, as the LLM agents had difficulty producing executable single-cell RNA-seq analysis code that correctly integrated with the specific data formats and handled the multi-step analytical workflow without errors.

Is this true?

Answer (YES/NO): NO